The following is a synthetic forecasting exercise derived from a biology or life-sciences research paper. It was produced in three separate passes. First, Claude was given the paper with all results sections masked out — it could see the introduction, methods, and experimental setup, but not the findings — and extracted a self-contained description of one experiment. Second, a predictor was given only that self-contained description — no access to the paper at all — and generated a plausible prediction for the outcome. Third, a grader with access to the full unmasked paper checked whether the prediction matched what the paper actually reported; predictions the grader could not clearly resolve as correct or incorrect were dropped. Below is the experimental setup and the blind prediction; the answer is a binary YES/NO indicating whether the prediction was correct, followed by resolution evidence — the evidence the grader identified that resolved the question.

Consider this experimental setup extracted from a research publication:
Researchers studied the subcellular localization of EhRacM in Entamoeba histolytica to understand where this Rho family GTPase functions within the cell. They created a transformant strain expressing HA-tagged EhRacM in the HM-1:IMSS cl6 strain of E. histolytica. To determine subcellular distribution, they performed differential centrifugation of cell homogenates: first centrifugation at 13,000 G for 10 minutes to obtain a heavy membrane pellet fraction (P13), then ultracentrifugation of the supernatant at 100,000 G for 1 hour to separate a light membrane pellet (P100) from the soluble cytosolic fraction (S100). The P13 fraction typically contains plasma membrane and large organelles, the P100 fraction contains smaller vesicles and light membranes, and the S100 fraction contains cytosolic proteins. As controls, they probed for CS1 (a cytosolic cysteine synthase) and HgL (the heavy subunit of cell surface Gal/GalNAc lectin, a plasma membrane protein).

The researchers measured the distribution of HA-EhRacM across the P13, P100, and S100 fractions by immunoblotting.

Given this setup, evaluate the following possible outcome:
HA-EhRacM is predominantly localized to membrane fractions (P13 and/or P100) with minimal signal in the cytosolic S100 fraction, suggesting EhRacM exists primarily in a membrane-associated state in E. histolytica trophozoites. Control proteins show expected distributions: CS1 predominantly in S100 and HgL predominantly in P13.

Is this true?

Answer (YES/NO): NO